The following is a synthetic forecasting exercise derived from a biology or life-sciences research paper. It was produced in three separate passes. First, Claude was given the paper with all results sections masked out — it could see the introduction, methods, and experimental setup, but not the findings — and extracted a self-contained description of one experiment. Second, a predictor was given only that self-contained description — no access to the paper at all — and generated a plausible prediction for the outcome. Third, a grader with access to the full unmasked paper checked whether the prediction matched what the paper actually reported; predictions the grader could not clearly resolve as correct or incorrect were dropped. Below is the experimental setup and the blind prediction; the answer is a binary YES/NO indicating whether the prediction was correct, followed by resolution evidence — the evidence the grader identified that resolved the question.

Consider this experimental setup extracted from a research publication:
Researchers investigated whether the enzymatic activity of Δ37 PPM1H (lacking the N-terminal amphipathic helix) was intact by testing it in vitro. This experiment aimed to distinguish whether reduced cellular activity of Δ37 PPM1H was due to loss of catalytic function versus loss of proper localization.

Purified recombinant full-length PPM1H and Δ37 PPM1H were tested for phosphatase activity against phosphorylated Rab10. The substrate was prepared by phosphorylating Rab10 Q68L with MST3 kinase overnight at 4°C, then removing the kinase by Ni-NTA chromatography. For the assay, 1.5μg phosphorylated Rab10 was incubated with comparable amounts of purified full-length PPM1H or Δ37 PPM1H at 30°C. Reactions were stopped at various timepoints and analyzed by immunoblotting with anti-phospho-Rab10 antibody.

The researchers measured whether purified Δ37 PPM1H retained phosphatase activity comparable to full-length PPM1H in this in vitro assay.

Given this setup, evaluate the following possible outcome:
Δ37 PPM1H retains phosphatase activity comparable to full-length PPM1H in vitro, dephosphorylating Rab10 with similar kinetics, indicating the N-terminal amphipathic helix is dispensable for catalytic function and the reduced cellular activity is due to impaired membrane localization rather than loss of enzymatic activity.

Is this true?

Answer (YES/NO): YES